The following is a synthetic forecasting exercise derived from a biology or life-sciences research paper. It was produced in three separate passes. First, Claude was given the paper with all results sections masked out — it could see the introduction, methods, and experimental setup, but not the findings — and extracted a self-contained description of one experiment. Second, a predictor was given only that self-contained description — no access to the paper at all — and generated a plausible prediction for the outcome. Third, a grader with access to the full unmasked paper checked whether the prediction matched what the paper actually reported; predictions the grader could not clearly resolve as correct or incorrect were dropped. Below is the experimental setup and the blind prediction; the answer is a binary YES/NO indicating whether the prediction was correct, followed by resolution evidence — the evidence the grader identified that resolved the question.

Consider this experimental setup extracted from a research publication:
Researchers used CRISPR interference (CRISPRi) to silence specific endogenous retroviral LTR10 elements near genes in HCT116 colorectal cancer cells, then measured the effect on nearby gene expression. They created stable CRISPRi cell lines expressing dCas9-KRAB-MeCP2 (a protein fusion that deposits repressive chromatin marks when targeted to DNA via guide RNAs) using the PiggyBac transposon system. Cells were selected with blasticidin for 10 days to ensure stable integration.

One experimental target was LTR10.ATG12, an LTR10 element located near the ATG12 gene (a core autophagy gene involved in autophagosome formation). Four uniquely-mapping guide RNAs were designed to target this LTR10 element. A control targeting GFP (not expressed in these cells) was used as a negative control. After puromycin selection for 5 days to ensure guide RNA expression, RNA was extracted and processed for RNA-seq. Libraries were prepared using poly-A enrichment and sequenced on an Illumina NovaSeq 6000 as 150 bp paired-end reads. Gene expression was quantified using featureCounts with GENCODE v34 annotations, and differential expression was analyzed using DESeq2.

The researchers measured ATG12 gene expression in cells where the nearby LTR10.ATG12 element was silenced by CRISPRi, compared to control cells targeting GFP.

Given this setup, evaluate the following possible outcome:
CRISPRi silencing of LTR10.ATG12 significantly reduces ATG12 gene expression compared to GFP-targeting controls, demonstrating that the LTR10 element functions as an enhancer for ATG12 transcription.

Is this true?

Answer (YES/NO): YES